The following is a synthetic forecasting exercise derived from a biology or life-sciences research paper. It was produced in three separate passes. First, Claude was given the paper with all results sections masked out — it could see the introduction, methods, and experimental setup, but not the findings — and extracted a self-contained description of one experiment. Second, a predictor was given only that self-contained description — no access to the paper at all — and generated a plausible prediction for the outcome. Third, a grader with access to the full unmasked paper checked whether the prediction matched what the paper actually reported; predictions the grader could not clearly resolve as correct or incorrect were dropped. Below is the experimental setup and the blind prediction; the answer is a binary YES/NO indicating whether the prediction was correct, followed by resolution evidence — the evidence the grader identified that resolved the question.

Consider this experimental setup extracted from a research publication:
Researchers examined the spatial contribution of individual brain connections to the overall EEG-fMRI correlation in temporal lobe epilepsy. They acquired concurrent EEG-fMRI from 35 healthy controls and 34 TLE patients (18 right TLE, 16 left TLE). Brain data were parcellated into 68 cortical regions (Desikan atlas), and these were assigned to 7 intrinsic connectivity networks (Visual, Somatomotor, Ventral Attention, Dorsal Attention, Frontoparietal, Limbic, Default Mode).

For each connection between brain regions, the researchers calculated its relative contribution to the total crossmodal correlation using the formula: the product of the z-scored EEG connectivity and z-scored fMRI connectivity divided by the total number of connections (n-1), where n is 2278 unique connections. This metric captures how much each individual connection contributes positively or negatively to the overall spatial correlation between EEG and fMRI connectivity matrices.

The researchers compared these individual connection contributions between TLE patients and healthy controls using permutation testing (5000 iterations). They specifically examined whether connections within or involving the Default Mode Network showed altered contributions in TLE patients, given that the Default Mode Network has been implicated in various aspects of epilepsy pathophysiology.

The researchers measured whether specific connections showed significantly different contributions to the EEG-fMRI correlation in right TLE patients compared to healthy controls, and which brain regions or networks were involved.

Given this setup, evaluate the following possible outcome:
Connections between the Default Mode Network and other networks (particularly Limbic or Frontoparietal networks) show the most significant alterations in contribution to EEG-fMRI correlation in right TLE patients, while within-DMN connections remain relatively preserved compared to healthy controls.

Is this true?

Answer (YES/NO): NO